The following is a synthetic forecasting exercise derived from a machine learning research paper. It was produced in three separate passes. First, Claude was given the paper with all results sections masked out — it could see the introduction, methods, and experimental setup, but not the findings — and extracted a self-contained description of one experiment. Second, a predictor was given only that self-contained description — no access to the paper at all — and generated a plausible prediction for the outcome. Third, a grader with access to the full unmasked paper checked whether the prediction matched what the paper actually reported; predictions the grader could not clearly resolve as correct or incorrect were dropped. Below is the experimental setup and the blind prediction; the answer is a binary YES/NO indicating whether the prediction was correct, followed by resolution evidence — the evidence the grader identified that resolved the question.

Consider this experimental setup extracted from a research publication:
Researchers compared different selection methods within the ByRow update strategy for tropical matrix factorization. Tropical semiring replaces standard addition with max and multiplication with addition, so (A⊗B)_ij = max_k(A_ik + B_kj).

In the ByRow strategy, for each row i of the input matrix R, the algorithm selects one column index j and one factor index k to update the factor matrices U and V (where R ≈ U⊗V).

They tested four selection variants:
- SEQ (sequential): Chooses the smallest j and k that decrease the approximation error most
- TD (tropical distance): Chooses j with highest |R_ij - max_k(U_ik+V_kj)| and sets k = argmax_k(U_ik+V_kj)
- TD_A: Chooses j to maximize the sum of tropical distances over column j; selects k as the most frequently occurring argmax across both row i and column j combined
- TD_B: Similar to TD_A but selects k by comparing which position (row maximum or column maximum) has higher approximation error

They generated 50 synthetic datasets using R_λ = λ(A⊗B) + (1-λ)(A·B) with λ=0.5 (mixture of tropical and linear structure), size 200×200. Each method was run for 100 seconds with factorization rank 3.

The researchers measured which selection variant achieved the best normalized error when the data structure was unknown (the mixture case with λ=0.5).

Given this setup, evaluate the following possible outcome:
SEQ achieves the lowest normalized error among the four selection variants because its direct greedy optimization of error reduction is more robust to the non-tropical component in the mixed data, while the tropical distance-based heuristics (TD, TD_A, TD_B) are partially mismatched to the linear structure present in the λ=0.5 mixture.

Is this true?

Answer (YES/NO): NO